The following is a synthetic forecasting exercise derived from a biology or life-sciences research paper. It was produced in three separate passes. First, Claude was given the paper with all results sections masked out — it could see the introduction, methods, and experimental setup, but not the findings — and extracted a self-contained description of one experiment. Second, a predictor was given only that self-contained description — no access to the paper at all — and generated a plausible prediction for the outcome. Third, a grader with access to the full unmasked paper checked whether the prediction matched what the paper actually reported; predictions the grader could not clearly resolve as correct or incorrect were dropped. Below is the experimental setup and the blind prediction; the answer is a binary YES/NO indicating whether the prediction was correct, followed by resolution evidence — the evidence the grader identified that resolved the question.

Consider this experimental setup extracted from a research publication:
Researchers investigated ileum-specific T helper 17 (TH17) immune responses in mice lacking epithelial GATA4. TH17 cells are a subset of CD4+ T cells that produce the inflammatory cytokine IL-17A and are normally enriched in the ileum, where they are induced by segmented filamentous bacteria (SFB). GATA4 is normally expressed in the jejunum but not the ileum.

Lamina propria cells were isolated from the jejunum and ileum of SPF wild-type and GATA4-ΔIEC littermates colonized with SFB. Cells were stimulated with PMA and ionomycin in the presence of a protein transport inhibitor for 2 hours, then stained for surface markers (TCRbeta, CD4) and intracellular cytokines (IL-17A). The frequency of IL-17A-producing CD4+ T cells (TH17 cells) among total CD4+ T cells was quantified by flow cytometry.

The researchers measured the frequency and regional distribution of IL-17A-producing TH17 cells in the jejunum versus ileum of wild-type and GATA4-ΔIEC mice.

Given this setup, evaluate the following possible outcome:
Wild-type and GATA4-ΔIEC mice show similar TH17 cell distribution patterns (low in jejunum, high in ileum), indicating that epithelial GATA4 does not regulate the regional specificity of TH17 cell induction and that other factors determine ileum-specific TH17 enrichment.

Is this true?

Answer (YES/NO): NO